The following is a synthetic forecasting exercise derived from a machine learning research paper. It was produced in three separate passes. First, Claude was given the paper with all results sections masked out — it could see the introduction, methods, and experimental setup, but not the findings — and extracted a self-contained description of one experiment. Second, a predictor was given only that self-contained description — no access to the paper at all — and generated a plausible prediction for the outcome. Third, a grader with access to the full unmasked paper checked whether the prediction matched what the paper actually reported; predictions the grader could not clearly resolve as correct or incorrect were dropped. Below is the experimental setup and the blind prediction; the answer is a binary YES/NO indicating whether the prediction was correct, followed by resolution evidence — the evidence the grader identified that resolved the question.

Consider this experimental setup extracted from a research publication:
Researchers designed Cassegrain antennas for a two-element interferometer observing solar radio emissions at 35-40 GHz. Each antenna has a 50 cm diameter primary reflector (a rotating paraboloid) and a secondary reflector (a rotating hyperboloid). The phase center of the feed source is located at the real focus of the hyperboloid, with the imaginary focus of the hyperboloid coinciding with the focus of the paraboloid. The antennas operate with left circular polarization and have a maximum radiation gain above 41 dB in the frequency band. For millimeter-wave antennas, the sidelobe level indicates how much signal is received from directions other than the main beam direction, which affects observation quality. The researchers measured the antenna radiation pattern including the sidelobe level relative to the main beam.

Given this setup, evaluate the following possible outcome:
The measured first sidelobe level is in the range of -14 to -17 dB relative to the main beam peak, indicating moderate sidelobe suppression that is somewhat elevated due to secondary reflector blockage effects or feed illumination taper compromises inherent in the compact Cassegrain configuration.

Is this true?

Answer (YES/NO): NO